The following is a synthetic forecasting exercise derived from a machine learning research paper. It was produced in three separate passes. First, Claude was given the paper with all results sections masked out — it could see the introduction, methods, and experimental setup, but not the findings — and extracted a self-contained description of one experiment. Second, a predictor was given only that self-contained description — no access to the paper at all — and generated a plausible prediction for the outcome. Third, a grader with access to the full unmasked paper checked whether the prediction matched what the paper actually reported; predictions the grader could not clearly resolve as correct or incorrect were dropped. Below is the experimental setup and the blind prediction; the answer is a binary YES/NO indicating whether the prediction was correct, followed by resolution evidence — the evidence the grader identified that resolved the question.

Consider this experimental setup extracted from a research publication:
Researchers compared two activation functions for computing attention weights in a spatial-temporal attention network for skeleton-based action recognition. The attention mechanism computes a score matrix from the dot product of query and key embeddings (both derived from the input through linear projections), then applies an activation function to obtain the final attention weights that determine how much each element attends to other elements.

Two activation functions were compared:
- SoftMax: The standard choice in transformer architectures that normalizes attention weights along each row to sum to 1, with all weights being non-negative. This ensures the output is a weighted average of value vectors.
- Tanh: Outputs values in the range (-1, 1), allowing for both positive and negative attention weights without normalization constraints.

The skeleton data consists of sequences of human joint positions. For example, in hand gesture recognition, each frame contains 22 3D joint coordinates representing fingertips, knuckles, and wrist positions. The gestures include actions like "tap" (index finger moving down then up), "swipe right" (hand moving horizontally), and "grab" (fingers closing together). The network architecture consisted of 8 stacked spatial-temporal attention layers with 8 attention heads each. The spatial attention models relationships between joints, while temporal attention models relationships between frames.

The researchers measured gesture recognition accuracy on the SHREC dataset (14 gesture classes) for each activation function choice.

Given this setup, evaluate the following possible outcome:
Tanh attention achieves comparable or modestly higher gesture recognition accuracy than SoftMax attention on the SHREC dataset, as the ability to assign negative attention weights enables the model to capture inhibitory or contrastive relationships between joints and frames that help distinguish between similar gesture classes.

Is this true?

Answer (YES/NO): YES